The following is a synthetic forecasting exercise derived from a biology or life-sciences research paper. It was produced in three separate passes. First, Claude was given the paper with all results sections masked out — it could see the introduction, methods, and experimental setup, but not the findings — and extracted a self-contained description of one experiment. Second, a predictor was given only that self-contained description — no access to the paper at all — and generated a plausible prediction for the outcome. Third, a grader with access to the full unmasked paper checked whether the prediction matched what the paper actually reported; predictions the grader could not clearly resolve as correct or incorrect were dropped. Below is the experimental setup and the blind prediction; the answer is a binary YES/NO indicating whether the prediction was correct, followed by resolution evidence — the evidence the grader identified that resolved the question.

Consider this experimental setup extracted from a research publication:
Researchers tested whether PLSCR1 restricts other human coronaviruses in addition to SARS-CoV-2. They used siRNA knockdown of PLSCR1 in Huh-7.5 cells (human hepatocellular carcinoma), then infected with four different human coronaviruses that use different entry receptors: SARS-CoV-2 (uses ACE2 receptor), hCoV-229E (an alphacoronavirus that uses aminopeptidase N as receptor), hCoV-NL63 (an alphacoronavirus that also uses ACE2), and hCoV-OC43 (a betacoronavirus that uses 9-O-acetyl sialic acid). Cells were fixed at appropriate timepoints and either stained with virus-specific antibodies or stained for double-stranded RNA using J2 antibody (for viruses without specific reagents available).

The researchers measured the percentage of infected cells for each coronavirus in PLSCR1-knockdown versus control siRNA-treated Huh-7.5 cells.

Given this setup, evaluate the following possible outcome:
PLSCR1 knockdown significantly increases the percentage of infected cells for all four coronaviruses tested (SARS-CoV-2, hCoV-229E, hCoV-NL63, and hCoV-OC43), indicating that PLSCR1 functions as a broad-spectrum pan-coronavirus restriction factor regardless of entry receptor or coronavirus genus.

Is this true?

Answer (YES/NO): NO